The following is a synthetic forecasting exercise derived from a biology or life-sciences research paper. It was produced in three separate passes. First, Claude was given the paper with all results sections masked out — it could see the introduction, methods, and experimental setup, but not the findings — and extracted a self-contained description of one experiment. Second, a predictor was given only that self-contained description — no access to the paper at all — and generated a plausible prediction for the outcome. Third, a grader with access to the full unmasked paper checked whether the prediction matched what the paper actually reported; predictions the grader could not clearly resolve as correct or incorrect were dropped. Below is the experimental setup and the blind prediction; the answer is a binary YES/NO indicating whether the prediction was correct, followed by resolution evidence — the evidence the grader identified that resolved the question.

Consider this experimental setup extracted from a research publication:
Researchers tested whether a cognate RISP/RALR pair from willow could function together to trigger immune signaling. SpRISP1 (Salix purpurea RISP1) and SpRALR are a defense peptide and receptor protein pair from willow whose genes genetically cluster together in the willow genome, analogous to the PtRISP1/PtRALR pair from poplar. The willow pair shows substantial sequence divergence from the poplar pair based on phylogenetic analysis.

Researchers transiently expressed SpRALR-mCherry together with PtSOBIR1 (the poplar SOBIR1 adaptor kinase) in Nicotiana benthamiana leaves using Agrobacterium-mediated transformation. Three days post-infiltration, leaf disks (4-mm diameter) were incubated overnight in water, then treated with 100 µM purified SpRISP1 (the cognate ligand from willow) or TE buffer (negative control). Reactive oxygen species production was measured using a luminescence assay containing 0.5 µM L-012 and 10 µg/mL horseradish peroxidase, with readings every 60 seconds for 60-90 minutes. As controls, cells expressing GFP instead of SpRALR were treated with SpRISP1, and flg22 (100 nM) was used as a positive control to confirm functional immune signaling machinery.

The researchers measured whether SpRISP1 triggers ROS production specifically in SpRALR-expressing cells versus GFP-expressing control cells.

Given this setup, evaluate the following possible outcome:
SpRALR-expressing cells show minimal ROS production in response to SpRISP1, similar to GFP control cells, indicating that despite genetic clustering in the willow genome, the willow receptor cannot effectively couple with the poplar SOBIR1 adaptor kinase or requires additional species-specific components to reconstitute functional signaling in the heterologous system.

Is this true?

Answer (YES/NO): NO